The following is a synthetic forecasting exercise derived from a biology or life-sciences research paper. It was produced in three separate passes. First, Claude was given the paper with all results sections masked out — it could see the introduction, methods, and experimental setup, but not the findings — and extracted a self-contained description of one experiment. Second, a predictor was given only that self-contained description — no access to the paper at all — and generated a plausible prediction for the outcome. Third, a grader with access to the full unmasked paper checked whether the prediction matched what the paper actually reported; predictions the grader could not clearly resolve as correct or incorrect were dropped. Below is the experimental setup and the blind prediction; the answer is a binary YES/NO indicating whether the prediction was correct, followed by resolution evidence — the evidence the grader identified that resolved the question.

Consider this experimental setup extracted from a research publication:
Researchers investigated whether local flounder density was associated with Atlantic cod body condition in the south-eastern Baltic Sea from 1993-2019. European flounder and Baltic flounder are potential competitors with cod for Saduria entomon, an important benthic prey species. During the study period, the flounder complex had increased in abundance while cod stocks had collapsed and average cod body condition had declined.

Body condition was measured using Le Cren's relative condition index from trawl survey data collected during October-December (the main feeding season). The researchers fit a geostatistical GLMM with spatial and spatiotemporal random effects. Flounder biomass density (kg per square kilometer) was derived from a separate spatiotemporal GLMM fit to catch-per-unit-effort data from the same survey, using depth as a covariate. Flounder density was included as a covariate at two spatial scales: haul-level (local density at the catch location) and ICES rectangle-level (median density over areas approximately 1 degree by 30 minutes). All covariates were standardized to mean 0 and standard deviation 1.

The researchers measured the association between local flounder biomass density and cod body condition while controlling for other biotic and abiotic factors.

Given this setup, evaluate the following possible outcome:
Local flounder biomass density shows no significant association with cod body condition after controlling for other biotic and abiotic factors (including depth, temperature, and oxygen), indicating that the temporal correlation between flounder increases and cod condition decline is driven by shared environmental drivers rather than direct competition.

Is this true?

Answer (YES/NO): YES